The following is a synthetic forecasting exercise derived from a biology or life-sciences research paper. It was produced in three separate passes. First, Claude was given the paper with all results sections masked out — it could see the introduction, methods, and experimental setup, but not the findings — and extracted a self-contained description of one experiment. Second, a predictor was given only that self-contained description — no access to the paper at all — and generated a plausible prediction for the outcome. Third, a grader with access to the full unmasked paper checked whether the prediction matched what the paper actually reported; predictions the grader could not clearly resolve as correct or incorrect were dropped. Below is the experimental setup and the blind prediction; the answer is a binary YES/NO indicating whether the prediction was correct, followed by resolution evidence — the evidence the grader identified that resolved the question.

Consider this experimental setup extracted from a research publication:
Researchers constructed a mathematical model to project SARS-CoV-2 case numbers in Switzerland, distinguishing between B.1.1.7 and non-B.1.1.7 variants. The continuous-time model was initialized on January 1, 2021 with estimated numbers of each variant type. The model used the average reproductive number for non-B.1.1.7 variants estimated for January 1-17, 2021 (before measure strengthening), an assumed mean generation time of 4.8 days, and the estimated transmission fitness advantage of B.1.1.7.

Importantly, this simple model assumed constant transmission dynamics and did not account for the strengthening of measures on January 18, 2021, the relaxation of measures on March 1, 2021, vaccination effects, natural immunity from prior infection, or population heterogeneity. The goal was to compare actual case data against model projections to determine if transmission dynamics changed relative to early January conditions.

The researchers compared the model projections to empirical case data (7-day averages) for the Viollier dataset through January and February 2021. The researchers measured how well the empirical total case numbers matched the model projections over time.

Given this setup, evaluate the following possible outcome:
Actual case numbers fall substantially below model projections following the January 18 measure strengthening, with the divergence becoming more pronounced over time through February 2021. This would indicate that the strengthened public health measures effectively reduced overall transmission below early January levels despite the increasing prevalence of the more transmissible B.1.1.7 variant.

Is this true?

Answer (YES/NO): NO